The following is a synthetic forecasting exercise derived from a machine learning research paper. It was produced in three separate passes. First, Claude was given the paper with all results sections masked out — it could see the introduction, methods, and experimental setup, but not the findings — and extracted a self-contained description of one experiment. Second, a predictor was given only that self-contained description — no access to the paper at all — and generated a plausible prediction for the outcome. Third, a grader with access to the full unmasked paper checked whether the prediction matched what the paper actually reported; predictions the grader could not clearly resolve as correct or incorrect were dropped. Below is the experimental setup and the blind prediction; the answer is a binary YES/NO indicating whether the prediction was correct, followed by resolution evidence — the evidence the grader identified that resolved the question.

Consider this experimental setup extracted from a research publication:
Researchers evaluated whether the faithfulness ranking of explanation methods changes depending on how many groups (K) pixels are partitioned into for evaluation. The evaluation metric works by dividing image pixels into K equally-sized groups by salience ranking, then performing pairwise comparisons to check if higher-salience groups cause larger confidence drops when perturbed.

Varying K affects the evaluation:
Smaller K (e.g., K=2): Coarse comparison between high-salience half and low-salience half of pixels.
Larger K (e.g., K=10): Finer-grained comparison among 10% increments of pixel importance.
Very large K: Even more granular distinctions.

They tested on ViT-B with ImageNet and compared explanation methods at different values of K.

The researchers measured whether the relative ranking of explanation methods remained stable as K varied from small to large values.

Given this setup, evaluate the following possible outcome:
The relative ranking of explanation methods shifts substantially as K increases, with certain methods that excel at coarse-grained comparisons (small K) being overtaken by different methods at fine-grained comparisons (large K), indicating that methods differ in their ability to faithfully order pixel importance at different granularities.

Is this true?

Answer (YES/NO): YES